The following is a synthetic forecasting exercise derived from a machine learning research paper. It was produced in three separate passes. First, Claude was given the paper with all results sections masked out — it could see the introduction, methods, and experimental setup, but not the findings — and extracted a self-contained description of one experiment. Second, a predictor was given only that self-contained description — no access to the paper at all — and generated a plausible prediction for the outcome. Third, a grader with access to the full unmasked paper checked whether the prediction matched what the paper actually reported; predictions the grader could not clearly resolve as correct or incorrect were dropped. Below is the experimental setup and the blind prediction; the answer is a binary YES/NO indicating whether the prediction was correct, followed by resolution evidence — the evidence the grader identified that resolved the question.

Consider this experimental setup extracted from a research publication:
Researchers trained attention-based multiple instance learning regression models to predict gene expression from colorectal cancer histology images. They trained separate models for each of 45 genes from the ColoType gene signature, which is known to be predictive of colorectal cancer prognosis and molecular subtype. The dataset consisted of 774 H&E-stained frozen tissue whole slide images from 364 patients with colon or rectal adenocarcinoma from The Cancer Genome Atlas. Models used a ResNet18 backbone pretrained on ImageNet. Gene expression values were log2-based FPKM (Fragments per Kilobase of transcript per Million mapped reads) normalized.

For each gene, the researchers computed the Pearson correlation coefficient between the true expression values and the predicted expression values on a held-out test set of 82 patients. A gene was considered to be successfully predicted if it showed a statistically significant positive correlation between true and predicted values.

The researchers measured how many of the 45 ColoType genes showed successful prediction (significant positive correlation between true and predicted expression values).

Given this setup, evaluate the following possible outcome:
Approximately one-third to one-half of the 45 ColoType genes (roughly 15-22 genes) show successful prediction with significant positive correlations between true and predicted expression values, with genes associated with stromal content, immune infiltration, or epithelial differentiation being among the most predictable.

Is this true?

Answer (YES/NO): NO